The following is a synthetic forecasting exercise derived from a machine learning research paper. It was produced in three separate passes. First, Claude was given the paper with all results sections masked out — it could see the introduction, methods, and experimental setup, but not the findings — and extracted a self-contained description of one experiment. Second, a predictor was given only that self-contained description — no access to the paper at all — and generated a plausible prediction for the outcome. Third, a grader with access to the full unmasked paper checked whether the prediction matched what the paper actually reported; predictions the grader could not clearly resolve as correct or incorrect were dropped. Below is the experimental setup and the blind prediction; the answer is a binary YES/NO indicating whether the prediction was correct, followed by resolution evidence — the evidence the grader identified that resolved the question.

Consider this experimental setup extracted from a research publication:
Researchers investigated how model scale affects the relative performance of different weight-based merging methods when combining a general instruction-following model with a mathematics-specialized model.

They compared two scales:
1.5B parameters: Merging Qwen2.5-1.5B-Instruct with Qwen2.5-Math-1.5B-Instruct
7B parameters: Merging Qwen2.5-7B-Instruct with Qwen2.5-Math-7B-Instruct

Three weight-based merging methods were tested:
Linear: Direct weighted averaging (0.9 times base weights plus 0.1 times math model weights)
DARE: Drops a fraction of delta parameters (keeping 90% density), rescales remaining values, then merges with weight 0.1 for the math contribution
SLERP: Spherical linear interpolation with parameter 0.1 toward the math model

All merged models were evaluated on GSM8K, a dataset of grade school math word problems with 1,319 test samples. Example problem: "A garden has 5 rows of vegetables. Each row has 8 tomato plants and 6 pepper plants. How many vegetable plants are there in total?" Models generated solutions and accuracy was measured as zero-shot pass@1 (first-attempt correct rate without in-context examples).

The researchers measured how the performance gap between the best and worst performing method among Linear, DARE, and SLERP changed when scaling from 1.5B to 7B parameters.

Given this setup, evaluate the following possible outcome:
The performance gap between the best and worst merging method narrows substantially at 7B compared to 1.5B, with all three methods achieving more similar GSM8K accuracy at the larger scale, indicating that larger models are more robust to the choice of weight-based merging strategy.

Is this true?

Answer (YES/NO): YES